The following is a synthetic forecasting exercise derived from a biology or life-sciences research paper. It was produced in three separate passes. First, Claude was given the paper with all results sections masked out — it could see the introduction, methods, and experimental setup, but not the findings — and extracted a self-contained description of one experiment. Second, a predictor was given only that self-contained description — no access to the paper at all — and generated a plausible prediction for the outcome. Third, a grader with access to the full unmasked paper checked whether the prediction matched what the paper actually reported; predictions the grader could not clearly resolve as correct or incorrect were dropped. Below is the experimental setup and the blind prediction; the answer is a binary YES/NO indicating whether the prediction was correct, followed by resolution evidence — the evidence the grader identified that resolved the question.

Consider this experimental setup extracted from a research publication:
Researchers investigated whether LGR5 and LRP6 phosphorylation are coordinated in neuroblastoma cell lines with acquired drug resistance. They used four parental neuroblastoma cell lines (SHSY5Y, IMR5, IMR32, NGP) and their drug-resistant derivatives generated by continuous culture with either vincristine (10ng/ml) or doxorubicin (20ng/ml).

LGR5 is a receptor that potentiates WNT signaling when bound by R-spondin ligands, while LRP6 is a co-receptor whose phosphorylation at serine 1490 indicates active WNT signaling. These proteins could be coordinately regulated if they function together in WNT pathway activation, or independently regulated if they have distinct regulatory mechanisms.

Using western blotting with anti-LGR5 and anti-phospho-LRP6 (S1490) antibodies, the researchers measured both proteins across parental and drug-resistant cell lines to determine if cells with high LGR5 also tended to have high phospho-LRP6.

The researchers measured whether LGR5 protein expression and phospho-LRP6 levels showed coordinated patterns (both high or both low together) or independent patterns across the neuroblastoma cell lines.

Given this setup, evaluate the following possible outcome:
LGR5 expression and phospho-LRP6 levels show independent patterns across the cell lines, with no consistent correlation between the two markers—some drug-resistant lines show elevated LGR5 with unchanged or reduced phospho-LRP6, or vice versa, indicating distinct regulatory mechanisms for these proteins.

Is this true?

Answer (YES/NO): NO